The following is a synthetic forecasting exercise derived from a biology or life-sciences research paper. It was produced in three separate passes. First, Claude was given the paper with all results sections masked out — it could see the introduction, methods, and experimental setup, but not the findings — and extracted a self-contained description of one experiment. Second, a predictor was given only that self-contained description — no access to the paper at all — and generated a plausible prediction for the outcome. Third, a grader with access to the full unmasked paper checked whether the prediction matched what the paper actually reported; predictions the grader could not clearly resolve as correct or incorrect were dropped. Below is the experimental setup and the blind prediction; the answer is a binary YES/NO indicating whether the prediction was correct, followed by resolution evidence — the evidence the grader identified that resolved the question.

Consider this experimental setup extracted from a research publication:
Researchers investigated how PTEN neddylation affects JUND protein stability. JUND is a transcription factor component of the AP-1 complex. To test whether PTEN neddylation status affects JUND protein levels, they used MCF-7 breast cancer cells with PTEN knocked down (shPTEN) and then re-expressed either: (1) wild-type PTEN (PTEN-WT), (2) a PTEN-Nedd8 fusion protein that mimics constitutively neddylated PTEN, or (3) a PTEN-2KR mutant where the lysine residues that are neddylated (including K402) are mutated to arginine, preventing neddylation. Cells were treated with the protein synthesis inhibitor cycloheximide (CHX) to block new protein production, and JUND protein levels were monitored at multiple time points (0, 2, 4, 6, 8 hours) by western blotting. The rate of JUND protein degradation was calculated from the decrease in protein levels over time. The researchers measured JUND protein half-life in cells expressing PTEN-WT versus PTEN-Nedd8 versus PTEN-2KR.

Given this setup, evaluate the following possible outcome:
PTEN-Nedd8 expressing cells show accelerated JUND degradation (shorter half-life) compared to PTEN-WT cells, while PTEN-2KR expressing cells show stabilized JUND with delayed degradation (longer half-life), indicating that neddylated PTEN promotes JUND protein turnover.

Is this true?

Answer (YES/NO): NO